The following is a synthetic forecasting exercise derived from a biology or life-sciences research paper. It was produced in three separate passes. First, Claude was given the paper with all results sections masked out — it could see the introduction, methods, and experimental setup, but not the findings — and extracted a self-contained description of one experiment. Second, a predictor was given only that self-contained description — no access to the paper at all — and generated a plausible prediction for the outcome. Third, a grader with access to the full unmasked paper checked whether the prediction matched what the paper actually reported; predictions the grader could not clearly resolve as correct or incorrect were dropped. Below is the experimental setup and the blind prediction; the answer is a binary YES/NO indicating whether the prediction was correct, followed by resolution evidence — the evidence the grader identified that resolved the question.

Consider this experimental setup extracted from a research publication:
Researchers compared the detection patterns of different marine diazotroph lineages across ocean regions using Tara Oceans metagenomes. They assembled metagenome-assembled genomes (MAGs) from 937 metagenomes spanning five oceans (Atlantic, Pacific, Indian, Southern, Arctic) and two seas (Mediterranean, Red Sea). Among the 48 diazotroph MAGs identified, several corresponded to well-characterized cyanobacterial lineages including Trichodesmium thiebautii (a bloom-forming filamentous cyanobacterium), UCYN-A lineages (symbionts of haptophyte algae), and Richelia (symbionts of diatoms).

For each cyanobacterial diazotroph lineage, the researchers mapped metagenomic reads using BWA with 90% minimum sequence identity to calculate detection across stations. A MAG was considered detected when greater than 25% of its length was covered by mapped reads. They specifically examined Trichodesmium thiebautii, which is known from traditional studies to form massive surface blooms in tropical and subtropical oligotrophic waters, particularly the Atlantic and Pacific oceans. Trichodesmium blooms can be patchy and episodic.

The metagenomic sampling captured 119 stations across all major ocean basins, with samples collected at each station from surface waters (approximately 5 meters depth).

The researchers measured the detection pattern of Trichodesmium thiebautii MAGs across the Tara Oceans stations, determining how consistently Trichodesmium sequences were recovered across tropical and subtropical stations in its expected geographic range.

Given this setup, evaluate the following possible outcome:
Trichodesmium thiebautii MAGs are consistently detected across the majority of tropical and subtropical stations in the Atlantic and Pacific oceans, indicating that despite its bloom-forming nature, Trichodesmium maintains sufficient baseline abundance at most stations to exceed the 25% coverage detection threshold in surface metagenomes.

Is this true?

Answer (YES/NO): NO